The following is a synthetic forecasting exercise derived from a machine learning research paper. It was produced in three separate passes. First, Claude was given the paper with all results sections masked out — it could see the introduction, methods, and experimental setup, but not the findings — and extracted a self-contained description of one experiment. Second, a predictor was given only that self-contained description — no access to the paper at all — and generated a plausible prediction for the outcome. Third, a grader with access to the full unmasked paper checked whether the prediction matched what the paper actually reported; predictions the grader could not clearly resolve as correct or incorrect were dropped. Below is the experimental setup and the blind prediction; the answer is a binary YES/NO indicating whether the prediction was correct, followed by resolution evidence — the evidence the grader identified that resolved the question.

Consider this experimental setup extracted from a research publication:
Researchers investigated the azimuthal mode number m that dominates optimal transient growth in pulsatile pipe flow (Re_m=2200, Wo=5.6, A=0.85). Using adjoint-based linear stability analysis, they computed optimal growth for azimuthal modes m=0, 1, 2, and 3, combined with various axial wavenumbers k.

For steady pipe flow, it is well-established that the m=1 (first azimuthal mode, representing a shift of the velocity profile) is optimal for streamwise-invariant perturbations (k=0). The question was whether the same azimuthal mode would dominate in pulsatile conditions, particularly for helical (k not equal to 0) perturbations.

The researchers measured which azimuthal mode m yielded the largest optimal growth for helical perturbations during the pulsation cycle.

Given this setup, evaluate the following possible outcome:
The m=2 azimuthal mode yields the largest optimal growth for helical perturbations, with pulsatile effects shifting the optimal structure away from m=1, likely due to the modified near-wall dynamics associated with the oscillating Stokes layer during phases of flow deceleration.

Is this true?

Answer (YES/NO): NO